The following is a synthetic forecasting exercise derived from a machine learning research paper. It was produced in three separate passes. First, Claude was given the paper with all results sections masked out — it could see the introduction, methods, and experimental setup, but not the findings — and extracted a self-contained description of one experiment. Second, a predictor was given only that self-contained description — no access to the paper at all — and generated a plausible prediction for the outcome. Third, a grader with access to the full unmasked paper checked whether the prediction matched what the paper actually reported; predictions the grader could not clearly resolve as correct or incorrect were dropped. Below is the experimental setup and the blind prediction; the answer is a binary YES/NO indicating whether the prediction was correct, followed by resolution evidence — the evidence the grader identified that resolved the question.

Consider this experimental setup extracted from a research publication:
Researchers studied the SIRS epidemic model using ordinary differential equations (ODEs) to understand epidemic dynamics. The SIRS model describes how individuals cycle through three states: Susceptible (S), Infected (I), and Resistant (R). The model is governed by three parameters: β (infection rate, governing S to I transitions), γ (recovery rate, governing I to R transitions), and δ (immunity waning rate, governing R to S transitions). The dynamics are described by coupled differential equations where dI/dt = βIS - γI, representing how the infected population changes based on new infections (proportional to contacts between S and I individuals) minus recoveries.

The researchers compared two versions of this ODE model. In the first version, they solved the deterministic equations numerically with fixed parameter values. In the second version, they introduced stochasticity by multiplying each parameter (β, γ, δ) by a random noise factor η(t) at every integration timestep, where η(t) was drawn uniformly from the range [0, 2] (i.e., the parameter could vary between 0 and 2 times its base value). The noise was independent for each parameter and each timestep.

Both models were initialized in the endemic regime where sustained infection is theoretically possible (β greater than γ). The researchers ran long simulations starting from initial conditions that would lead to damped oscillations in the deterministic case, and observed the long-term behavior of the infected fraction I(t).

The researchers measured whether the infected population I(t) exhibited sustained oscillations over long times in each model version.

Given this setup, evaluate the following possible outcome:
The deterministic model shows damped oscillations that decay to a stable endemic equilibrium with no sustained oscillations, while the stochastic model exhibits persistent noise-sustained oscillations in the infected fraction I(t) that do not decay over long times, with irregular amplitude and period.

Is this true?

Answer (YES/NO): YES